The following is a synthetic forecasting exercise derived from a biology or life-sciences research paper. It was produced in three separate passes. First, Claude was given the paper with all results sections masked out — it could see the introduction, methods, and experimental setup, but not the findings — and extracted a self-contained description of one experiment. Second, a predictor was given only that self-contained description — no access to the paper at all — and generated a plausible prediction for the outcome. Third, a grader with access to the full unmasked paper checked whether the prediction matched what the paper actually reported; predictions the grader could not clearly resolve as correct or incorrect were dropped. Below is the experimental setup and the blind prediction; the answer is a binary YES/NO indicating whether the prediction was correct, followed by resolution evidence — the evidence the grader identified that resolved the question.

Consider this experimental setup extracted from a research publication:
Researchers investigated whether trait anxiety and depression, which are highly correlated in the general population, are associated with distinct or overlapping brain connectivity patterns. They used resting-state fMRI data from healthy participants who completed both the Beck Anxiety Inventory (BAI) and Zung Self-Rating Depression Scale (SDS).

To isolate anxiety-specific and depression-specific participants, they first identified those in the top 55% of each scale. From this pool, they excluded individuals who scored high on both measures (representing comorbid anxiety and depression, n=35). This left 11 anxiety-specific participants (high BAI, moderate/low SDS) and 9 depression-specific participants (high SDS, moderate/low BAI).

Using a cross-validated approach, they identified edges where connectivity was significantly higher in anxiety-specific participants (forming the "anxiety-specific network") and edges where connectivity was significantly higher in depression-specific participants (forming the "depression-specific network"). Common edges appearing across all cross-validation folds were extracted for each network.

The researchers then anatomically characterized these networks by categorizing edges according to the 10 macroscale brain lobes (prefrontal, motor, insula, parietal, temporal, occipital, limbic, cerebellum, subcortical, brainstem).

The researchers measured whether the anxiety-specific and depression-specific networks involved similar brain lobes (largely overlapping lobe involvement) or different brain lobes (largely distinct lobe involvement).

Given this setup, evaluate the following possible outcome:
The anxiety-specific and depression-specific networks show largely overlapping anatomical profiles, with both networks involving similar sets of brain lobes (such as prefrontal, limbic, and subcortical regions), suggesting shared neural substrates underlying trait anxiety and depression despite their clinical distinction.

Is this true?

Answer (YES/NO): NO